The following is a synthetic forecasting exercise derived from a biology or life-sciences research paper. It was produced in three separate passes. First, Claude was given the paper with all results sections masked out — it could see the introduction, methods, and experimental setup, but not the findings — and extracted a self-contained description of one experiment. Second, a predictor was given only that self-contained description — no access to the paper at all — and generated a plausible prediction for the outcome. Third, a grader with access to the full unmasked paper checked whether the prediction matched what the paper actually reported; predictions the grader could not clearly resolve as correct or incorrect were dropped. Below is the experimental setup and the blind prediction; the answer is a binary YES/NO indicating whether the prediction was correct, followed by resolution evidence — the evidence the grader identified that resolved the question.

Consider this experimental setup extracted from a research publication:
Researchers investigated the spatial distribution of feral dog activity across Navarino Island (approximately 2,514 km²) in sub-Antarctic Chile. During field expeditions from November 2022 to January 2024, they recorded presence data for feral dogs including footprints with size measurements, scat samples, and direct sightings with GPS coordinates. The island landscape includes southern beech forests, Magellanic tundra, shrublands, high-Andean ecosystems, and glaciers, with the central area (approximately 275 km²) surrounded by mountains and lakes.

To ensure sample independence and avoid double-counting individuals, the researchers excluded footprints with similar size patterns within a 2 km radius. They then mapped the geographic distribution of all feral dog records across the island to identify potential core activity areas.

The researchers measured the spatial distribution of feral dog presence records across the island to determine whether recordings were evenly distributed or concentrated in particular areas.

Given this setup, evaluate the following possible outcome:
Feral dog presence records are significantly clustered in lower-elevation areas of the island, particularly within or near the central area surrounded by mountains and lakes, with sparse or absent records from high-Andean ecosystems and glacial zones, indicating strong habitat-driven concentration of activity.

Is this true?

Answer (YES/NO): YES